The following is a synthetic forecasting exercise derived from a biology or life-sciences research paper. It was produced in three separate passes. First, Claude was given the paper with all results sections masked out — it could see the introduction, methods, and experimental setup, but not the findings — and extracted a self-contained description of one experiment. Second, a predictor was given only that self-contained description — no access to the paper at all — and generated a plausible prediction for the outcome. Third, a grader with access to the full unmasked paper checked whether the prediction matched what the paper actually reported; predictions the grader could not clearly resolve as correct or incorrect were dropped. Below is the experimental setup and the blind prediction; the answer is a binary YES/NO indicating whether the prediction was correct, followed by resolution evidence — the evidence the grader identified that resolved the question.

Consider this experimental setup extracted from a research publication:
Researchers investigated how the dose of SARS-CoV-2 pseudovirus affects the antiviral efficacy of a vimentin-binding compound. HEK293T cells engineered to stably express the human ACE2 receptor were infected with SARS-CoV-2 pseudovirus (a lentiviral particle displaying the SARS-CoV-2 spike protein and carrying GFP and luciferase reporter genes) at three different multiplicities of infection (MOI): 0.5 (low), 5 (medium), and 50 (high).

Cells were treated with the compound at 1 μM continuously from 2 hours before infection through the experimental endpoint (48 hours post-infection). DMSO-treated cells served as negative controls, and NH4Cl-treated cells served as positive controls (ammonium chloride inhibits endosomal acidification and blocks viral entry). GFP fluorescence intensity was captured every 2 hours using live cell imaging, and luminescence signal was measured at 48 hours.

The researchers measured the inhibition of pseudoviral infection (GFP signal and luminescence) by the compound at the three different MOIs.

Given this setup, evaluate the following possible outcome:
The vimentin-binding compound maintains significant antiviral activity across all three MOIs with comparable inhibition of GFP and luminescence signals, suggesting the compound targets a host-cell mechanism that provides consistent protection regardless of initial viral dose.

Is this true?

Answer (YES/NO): NO